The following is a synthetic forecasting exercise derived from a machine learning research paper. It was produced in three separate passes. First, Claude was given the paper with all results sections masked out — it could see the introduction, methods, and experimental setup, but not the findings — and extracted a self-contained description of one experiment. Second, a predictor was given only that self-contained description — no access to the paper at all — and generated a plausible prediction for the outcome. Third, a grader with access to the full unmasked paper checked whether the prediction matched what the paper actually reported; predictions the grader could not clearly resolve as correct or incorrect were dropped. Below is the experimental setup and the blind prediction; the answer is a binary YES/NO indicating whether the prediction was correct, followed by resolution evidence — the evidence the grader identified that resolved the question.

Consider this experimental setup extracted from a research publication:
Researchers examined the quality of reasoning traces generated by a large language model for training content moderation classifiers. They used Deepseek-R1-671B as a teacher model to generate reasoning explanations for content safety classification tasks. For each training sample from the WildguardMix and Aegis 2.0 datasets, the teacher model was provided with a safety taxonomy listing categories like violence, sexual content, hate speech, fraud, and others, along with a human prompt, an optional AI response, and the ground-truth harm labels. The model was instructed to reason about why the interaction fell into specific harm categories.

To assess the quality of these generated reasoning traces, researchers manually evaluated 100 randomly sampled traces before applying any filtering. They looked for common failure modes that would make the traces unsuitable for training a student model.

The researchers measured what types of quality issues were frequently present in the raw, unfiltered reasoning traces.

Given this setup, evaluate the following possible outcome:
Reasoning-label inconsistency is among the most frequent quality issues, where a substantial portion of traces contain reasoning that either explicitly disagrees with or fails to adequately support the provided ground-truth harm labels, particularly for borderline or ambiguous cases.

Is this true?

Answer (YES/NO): NO